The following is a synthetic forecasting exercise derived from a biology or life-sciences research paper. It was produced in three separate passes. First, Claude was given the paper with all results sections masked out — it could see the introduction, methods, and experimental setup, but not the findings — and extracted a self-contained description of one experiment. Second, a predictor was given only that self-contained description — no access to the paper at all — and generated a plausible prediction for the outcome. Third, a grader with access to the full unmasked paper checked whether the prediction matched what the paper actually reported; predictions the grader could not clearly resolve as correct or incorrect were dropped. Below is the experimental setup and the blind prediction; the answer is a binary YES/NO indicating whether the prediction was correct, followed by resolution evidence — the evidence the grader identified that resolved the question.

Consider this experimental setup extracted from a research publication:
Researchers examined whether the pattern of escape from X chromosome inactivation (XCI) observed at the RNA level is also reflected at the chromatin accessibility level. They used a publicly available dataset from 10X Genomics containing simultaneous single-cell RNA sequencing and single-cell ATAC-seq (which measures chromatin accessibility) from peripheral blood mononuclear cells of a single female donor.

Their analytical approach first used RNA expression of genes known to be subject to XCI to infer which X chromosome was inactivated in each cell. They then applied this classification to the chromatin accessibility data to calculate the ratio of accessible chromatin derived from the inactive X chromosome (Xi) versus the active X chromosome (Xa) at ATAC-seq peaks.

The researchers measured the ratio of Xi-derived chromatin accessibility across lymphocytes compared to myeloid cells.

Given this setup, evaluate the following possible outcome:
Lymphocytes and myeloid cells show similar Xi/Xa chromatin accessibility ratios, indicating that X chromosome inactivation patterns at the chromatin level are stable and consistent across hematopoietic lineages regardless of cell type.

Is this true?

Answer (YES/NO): NO